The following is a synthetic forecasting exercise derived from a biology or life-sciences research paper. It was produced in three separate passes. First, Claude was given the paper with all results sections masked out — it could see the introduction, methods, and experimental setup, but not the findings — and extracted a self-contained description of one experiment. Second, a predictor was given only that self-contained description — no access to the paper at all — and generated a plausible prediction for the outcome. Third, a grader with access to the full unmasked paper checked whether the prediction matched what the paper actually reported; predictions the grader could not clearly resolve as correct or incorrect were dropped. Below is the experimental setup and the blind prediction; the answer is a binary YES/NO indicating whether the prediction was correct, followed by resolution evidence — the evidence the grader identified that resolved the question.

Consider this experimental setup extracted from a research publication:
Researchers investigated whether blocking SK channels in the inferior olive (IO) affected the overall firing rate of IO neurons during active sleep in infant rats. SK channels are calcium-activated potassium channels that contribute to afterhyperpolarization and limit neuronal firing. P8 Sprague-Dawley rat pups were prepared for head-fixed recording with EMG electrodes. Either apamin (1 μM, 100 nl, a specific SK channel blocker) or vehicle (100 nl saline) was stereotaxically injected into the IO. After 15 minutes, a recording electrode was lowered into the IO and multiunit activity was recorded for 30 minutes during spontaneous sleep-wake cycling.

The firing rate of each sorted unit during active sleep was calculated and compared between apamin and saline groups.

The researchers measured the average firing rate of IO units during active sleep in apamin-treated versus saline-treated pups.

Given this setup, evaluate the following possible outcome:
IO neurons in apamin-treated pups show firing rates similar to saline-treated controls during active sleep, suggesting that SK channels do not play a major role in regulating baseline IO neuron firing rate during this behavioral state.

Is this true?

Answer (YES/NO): YES